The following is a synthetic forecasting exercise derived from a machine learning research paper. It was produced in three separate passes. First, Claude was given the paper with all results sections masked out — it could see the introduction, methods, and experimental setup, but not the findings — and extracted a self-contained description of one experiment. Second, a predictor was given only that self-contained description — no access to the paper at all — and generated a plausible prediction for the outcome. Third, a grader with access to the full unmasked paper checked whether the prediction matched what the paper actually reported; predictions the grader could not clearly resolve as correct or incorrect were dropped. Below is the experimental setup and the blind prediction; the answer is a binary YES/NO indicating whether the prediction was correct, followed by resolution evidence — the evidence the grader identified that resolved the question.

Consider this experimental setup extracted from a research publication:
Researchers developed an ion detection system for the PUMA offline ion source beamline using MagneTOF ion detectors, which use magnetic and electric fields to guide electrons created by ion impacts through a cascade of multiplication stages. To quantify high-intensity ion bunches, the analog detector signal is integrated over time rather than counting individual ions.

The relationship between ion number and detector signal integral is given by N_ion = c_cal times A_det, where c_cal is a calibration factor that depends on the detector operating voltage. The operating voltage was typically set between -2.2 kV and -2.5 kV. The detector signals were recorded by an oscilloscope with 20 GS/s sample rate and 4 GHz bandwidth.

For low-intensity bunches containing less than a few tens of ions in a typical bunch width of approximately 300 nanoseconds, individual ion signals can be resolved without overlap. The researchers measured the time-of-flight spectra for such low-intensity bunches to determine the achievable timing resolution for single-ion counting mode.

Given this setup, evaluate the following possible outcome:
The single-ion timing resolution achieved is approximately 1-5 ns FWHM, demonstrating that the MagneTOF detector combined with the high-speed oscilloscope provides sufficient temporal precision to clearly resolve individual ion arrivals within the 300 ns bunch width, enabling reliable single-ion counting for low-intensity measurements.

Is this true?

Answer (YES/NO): NO